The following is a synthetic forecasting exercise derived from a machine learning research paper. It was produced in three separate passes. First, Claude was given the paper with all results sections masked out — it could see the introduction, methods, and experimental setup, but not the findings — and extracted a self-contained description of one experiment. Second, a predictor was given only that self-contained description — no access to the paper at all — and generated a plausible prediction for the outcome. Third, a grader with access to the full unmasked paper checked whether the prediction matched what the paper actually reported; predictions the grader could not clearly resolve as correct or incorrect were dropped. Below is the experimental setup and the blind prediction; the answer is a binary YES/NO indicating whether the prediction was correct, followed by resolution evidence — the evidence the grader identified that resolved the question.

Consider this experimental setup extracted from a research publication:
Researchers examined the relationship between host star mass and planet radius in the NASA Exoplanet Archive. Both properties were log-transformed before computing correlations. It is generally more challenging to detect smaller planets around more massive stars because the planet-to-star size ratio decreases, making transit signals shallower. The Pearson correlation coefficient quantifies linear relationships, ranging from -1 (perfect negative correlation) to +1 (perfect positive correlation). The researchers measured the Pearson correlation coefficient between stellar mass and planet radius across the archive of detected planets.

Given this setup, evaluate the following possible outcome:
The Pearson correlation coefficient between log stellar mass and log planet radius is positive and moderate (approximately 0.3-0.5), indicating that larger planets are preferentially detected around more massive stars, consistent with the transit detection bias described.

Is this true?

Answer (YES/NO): YES